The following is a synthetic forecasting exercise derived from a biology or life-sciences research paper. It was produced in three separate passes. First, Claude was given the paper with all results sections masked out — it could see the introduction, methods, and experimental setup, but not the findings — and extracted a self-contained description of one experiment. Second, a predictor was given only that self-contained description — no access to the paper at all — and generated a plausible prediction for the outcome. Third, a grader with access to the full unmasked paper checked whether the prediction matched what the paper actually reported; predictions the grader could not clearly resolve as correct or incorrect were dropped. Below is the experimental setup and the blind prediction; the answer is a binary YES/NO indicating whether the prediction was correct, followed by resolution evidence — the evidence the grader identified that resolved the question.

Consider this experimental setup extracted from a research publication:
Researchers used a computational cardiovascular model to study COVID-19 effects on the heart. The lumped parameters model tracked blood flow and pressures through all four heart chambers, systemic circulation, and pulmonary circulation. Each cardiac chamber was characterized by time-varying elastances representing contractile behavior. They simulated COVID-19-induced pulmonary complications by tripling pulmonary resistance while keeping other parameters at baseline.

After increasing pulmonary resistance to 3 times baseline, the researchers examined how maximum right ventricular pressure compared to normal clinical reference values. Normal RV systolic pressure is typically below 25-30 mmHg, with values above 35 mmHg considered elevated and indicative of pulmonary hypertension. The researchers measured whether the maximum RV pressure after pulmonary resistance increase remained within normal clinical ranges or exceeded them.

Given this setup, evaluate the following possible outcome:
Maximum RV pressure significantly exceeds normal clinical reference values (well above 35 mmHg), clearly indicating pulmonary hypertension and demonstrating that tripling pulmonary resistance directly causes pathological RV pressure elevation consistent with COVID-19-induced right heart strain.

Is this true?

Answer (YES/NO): NO